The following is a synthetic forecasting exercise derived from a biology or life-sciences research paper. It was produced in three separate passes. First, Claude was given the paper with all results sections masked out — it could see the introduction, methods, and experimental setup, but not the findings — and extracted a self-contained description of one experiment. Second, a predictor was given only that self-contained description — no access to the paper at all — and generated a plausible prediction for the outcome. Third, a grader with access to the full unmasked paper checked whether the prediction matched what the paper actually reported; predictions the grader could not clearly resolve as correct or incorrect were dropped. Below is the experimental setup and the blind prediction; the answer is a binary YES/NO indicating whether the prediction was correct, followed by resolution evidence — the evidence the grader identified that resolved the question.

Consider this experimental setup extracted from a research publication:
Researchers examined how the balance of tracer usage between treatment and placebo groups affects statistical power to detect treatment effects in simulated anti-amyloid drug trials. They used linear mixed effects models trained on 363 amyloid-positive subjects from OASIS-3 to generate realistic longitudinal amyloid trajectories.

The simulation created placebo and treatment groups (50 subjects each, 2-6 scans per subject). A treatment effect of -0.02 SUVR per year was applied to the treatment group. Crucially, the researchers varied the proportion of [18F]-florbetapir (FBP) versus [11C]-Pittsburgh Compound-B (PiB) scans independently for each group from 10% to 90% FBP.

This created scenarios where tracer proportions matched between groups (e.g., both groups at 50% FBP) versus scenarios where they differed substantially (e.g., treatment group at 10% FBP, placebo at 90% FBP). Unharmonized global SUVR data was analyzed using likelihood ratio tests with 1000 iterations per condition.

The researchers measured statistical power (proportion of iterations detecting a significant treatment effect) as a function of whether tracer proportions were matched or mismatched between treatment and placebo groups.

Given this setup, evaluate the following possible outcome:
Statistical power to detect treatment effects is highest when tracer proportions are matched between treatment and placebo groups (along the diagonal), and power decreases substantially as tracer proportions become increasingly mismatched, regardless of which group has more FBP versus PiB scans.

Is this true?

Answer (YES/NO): NO